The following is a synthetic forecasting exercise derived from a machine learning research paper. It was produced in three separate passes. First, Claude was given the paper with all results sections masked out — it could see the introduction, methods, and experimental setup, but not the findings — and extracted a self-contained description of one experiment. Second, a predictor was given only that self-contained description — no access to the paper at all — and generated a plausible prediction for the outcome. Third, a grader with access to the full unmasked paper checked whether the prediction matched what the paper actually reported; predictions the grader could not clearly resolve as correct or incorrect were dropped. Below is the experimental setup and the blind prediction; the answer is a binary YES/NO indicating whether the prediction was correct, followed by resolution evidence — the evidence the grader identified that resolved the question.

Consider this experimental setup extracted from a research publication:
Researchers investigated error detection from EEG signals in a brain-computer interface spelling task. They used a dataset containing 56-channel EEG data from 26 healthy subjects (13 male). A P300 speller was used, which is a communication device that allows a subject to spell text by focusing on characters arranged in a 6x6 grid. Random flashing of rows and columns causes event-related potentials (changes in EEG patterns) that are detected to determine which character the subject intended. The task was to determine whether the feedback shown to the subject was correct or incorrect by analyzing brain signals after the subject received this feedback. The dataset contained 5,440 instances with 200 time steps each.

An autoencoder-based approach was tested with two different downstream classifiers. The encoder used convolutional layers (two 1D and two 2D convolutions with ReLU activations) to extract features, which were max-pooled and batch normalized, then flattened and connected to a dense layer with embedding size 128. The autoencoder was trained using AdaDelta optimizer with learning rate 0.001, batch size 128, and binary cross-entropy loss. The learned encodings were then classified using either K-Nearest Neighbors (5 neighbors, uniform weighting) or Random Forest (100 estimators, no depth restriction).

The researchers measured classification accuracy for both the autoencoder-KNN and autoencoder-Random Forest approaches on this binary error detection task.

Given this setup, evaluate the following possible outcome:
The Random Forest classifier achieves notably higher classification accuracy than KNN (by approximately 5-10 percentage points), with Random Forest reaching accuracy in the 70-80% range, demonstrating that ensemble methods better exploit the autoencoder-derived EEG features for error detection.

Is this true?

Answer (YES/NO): NO